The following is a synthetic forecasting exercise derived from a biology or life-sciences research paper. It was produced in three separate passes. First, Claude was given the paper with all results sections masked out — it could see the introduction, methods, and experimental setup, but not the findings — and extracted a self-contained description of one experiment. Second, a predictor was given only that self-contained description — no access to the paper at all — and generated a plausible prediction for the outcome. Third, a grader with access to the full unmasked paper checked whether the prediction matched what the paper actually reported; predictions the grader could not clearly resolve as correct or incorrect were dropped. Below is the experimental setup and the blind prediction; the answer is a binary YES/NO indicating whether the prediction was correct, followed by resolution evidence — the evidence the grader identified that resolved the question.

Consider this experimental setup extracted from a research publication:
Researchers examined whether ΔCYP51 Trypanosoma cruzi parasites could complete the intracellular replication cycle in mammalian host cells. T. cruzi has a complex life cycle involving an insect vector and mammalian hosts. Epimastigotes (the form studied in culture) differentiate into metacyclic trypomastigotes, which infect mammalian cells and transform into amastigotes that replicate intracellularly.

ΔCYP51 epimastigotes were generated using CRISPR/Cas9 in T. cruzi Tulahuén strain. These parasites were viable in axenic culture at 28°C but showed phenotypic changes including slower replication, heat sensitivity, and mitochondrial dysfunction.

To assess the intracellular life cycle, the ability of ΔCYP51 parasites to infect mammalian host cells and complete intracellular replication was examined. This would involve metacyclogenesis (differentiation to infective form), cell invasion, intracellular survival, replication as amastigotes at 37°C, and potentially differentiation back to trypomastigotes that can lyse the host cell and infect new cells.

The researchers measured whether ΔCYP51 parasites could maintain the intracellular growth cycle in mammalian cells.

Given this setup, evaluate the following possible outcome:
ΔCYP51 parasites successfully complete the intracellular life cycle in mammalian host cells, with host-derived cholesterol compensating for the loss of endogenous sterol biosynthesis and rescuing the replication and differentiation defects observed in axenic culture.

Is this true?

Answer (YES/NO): NO